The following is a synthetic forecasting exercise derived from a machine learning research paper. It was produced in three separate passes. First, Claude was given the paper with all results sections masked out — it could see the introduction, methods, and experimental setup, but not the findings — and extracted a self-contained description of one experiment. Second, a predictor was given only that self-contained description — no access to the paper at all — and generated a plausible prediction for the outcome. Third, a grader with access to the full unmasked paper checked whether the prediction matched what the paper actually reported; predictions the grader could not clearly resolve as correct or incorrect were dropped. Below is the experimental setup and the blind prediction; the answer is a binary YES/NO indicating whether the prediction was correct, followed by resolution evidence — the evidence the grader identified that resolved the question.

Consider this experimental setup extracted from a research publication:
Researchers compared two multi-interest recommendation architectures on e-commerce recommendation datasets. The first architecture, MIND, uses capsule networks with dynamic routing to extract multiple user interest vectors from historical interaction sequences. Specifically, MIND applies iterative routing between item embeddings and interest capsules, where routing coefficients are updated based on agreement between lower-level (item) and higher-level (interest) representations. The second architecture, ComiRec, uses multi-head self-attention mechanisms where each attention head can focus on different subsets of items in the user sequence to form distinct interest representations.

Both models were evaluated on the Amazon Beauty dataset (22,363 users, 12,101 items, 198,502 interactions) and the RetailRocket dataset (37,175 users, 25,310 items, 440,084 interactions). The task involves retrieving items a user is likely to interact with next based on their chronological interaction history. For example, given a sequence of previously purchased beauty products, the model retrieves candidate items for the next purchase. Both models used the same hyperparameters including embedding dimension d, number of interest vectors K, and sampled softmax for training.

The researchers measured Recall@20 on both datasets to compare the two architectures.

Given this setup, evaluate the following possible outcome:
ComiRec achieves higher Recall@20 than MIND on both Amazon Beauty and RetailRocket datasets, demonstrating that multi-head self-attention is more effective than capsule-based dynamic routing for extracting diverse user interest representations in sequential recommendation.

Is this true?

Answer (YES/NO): NO